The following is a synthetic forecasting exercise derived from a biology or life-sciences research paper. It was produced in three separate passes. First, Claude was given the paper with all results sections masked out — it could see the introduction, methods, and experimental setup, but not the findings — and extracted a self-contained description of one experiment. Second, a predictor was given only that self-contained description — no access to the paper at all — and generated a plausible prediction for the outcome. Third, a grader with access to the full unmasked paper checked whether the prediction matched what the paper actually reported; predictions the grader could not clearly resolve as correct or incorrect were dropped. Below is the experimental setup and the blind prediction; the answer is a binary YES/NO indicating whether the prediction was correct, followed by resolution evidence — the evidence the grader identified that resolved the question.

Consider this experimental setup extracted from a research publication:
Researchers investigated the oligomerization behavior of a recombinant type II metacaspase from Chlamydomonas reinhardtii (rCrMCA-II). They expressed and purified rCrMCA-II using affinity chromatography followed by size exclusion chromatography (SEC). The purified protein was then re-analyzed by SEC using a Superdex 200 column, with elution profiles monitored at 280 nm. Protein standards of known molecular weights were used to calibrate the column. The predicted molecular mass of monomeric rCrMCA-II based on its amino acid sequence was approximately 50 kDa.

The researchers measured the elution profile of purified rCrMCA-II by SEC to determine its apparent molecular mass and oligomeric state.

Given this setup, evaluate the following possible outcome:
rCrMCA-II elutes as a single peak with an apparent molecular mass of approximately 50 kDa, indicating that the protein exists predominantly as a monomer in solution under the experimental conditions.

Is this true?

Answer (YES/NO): NO